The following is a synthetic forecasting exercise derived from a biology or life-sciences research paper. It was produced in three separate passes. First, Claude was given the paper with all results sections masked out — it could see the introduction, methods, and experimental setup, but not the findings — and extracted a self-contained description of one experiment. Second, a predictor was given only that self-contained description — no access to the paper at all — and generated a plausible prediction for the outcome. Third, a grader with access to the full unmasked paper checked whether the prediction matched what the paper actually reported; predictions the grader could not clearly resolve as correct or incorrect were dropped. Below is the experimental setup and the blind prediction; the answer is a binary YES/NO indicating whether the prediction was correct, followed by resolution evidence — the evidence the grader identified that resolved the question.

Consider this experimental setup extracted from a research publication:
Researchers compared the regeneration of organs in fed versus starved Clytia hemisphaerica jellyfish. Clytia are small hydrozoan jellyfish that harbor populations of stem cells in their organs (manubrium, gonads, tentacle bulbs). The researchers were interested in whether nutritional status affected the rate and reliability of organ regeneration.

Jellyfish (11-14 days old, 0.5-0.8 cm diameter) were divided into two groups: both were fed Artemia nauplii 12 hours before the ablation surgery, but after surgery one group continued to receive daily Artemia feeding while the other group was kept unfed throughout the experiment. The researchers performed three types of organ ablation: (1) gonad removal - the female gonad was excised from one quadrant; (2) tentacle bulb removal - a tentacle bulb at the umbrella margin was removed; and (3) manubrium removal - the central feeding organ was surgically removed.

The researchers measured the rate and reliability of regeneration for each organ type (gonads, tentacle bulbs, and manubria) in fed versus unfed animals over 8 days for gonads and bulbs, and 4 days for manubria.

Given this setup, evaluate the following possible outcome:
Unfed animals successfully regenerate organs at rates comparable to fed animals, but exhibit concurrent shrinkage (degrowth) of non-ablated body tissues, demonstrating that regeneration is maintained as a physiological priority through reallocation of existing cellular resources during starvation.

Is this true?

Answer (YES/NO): NO